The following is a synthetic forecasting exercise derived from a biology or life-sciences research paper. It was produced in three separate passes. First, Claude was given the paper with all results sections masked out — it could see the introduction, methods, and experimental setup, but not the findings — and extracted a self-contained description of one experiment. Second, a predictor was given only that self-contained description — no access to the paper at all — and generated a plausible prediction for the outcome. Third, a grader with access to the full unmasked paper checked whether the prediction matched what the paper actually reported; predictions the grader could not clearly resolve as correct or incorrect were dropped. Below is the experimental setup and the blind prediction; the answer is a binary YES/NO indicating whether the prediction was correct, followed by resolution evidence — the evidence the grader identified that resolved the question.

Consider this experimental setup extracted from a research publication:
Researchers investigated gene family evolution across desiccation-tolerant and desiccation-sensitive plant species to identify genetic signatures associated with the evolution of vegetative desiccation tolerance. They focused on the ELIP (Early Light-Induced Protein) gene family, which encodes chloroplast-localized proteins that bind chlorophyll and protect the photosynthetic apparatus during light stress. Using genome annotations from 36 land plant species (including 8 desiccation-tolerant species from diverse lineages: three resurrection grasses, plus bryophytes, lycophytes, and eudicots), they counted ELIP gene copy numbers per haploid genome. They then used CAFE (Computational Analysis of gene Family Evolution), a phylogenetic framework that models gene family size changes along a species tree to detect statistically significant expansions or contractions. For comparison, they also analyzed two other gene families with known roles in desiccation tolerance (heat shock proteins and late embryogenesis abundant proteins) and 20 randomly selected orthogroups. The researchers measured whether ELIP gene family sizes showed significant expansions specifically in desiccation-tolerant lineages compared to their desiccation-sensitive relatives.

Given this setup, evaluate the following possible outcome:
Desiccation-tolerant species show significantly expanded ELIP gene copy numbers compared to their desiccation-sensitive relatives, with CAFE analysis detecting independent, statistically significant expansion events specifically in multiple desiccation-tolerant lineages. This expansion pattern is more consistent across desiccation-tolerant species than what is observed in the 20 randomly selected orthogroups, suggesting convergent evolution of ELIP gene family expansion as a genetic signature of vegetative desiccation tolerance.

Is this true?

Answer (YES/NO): YES